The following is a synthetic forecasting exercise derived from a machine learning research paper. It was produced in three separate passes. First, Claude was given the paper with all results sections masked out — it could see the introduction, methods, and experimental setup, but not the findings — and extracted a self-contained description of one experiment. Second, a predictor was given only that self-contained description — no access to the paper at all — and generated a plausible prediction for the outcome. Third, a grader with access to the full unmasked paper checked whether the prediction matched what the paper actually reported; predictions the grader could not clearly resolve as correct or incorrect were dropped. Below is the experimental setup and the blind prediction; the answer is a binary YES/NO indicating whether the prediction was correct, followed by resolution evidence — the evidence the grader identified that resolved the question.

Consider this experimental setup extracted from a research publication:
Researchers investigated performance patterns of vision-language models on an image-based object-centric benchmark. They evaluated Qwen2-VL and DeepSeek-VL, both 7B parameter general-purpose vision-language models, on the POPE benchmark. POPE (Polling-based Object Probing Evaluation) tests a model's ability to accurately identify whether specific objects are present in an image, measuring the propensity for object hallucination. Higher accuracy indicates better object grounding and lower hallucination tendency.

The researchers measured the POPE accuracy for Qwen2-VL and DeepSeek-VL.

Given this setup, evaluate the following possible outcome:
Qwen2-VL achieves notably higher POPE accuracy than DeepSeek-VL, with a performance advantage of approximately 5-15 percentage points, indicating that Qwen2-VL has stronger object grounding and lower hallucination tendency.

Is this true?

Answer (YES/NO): NO